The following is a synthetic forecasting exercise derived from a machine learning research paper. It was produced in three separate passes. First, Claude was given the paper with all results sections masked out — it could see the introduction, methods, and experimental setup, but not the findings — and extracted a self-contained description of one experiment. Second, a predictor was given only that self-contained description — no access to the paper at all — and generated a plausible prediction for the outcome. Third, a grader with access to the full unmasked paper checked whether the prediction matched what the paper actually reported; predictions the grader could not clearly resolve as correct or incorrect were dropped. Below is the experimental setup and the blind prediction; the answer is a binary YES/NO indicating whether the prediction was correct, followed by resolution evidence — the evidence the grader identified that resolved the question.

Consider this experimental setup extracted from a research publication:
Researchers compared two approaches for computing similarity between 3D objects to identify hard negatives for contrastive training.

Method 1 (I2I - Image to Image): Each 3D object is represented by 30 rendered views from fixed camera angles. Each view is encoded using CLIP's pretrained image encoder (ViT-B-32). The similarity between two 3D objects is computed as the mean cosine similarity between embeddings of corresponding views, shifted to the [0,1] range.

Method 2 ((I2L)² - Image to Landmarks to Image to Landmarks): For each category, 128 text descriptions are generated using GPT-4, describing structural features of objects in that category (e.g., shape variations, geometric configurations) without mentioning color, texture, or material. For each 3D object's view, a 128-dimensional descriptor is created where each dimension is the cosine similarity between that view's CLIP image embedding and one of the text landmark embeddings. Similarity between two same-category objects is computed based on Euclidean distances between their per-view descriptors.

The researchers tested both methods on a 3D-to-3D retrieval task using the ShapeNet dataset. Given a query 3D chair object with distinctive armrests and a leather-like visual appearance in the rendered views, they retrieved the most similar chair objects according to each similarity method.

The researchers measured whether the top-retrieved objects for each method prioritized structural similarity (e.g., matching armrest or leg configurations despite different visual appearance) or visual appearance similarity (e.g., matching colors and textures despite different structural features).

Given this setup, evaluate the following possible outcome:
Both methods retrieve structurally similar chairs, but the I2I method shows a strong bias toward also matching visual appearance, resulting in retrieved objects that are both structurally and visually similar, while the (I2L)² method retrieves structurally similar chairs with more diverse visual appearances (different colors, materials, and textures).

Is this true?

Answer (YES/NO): NO